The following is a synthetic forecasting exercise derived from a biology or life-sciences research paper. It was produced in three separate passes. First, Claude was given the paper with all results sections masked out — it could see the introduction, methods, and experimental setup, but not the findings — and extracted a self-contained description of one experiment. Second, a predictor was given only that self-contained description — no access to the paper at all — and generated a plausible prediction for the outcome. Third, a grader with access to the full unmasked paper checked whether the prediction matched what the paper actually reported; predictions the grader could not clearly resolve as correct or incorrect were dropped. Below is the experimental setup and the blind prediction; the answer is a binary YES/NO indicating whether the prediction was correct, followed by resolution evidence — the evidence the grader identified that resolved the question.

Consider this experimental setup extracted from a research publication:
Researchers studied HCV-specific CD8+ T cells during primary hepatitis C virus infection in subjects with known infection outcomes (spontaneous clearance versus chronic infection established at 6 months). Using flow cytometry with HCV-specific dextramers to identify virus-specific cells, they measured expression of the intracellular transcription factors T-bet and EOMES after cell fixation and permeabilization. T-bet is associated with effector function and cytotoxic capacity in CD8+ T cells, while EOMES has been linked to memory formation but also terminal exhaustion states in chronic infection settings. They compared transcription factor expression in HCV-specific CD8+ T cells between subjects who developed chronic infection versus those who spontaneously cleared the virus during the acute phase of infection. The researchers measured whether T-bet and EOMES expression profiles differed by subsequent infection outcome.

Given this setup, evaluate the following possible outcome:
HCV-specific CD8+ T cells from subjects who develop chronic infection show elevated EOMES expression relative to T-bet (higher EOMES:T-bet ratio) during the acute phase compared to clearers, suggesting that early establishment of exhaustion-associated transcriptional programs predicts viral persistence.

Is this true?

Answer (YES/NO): NO